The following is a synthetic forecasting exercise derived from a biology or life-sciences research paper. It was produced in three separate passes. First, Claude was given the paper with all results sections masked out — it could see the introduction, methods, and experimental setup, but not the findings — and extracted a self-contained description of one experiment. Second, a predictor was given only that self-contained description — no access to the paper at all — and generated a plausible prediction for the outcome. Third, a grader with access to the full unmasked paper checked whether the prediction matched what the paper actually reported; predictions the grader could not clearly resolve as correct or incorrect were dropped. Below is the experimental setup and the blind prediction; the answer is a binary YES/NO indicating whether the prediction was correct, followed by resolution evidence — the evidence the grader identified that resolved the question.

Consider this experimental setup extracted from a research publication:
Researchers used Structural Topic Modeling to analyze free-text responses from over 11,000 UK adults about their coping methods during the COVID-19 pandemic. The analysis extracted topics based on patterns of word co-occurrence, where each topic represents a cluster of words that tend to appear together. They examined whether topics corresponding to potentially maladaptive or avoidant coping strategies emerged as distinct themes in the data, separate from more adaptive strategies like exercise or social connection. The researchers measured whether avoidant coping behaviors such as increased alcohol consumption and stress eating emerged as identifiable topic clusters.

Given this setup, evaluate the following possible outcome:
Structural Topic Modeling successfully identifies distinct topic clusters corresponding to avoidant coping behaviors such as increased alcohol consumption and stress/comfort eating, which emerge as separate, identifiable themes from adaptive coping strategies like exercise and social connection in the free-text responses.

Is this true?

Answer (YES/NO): YES